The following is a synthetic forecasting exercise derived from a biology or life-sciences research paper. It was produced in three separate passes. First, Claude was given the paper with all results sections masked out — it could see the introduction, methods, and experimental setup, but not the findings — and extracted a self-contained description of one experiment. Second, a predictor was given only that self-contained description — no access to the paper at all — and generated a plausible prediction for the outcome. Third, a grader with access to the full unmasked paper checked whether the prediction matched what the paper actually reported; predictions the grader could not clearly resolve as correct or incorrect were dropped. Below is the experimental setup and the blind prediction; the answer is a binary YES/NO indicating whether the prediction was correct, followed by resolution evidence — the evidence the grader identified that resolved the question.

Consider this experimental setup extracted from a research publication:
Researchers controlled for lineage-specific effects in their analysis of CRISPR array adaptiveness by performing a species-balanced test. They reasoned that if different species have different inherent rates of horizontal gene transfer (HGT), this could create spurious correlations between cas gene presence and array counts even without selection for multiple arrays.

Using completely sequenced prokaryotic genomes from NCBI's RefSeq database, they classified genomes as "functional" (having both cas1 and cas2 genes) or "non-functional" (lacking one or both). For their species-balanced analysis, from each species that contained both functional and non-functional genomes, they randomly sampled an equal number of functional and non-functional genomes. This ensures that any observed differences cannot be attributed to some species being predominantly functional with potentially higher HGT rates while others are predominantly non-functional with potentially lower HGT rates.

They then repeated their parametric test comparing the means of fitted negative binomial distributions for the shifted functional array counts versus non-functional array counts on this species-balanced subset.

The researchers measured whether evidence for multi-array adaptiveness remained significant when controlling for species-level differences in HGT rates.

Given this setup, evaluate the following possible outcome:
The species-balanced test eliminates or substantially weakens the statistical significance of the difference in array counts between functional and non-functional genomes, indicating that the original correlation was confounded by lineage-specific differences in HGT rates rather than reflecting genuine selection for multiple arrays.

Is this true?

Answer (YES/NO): NO